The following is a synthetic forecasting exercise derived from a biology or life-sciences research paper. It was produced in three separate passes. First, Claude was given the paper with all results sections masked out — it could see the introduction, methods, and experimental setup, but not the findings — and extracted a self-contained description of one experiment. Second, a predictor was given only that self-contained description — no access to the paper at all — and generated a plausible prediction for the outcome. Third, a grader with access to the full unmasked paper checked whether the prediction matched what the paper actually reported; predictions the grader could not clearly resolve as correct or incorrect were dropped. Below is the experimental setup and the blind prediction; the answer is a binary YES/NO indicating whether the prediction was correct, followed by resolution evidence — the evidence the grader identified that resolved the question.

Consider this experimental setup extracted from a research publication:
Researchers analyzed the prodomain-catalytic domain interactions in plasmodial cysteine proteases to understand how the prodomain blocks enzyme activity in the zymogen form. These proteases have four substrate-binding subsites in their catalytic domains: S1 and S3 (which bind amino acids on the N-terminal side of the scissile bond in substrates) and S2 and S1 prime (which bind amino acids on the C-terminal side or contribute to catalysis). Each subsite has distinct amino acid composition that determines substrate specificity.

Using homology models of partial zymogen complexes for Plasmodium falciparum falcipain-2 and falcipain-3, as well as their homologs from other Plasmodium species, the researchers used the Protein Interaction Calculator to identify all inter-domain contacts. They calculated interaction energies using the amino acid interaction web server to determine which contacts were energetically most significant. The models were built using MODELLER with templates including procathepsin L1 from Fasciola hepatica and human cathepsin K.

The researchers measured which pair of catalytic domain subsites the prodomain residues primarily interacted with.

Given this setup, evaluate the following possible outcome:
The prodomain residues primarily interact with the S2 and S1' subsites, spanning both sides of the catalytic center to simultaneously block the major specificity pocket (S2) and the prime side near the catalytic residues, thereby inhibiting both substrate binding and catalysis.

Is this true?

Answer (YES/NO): YES